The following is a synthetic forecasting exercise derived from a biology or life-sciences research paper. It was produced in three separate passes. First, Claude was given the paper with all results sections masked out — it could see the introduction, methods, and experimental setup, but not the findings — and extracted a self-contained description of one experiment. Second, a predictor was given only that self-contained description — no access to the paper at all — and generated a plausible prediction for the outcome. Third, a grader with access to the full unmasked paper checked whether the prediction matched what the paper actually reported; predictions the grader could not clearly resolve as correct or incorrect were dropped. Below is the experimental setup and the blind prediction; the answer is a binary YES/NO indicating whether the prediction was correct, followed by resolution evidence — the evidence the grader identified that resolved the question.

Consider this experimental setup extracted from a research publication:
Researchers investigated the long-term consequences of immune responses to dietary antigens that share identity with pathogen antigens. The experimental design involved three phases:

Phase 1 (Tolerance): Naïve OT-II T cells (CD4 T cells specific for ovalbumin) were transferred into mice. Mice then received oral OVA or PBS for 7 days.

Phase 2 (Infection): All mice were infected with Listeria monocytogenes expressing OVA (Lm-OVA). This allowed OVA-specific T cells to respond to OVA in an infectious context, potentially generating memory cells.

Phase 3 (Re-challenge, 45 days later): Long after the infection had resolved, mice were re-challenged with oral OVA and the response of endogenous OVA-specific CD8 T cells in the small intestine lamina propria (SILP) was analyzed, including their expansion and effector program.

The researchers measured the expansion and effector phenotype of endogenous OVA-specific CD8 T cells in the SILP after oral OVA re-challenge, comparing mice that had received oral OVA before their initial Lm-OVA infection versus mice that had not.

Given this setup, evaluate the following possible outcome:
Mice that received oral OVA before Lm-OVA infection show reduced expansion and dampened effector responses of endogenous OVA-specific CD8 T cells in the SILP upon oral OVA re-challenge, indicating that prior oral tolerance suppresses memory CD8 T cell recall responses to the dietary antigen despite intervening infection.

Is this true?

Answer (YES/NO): YES